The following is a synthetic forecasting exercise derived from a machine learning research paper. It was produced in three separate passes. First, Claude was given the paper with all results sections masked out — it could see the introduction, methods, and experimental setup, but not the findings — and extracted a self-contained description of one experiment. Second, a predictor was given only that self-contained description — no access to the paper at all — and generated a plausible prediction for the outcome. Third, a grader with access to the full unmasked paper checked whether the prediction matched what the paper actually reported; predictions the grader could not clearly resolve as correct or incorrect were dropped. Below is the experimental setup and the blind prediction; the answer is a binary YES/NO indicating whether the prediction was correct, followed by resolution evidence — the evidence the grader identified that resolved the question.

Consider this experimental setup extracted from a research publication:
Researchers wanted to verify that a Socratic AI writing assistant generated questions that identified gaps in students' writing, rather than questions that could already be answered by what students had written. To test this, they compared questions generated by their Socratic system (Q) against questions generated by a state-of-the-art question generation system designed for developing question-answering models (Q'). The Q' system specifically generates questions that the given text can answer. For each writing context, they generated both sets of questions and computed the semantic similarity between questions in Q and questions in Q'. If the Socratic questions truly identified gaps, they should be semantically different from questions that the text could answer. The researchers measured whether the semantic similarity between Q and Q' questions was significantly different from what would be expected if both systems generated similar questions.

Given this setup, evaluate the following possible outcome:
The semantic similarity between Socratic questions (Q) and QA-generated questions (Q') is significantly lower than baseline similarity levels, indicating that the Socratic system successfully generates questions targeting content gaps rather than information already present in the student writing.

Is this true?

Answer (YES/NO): YES